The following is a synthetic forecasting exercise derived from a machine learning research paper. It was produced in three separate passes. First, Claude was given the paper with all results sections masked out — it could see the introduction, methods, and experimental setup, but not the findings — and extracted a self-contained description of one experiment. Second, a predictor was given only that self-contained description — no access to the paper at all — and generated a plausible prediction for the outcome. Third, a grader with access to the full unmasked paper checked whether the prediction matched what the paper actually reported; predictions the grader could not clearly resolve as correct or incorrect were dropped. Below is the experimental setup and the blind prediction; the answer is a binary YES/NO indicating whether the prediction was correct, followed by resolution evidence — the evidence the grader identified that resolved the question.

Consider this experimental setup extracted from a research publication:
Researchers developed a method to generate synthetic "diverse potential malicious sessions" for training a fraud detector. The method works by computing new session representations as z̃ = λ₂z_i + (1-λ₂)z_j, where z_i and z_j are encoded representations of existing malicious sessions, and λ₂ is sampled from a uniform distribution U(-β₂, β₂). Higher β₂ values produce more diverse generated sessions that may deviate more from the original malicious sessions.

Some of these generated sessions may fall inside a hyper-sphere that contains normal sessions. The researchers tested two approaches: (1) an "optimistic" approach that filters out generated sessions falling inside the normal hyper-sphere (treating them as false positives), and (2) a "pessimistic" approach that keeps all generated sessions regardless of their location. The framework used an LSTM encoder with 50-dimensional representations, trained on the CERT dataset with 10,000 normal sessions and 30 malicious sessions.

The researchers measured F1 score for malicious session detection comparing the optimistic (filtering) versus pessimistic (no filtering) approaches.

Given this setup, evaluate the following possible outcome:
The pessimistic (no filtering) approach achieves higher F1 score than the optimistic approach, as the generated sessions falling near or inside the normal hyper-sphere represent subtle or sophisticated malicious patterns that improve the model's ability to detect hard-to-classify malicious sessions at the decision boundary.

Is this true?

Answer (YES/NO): NO